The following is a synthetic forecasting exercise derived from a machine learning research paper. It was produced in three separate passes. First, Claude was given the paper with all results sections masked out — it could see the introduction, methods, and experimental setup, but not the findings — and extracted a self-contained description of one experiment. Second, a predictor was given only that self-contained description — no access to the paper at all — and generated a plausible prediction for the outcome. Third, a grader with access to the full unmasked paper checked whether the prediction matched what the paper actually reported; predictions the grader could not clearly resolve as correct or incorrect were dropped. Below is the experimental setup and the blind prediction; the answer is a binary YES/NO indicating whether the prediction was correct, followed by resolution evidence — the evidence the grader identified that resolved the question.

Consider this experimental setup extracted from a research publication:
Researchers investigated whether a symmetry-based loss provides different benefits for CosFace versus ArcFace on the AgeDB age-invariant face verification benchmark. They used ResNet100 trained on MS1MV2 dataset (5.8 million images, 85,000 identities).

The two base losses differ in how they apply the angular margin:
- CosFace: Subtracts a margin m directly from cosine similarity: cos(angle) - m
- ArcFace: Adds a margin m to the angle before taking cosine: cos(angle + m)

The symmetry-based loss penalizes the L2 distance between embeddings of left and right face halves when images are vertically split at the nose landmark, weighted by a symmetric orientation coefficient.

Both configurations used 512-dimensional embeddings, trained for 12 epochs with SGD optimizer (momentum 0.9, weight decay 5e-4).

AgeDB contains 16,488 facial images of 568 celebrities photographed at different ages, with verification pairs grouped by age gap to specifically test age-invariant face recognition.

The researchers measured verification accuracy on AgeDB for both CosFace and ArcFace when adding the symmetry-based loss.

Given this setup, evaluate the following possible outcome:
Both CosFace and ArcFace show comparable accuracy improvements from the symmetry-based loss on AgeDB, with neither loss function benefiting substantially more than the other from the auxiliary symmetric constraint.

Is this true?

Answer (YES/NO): NO